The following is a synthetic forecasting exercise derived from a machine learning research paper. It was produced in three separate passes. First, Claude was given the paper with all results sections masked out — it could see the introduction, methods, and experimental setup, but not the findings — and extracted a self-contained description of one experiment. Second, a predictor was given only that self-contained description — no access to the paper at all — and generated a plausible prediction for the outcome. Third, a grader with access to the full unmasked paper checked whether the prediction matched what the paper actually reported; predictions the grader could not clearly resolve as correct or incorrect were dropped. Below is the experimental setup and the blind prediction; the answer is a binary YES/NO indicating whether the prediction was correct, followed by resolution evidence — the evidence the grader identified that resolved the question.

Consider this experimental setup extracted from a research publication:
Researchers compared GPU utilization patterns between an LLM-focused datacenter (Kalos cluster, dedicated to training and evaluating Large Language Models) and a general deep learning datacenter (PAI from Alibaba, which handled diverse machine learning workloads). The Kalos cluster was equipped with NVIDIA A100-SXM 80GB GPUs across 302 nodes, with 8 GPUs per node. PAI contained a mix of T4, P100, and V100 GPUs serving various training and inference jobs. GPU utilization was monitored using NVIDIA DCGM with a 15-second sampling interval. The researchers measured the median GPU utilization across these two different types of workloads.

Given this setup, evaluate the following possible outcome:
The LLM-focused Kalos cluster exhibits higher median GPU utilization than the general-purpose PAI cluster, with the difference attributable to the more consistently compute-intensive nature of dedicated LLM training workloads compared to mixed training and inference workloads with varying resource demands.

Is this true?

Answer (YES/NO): YES